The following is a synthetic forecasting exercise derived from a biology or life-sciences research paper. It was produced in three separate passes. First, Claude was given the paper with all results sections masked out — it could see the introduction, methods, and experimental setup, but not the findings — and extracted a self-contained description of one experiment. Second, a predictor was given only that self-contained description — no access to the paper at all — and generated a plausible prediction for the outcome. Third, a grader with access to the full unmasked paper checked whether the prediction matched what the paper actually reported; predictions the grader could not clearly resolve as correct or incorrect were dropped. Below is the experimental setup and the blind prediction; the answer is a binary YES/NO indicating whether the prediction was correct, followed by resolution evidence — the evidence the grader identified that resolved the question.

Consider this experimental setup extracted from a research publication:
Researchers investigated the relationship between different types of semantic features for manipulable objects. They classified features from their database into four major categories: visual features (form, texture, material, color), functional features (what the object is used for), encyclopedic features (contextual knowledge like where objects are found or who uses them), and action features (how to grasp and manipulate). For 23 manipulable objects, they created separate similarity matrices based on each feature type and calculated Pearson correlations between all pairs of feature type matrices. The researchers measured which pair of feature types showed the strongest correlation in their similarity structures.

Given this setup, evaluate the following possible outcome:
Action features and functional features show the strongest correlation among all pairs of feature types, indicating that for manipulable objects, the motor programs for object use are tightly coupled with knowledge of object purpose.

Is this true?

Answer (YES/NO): NO